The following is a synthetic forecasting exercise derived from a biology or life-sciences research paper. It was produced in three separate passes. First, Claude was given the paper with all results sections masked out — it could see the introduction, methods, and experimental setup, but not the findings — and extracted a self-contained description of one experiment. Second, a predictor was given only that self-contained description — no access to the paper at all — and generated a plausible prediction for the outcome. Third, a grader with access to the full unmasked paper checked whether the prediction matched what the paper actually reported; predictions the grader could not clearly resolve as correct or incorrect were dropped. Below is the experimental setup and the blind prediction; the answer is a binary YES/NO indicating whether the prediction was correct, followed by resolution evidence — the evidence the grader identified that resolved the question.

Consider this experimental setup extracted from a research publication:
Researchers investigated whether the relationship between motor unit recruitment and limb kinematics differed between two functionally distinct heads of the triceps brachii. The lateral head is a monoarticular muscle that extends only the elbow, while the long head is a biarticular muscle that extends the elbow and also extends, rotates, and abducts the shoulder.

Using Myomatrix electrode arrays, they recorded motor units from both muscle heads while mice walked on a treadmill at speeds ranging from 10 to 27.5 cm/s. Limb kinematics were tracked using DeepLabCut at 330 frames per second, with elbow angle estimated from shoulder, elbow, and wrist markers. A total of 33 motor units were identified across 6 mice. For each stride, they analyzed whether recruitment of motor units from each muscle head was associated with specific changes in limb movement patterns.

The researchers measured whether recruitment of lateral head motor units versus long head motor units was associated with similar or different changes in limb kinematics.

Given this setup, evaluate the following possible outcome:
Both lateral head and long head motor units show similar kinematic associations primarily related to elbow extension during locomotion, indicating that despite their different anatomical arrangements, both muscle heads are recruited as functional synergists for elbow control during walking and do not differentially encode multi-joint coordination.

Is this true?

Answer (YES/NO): NO